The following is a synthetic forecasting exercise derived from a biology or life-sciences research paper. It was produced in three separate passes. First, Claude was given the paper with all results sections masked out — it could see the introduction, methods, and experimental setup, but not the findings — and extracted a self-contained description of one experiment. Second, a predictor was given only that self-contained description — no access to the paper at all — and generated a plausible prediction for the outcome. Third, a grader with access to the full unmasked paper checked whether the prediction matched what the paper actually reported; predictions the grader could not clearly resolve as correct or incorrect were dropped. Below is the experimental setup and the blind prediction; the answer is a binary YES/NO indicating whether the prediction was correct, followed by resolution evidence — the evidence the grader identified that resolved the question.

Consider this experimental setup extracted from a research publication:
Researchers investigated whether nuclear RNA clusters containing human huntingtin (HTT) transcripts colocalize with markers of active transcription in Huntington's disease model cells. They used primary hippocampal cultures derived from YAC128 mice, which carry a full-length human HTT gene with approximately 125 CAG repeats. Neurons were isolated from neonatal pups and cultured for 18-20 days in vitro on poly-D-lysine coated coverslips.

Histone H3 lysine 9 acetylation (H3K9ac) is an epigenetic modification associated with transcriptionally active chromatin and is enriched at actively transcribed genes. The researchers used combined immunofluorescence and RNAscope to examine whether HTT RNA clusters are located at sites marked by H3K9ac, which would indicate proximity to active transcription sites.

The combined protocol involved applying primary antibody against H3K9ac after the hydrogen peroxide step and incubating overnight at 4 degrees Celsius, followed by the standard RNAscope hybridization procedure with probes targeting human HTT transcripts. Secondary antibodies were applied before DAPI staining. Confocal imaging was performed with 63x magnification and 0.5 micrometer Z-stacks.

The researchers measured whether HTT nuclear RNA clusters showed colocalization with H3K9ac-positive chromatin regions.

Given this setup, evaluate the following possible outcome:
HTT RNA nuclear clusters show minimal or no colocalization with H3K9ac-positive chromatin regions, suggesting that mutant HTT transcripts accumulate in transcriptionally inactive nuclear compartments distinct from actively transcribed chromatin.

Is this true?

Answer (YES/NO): YES